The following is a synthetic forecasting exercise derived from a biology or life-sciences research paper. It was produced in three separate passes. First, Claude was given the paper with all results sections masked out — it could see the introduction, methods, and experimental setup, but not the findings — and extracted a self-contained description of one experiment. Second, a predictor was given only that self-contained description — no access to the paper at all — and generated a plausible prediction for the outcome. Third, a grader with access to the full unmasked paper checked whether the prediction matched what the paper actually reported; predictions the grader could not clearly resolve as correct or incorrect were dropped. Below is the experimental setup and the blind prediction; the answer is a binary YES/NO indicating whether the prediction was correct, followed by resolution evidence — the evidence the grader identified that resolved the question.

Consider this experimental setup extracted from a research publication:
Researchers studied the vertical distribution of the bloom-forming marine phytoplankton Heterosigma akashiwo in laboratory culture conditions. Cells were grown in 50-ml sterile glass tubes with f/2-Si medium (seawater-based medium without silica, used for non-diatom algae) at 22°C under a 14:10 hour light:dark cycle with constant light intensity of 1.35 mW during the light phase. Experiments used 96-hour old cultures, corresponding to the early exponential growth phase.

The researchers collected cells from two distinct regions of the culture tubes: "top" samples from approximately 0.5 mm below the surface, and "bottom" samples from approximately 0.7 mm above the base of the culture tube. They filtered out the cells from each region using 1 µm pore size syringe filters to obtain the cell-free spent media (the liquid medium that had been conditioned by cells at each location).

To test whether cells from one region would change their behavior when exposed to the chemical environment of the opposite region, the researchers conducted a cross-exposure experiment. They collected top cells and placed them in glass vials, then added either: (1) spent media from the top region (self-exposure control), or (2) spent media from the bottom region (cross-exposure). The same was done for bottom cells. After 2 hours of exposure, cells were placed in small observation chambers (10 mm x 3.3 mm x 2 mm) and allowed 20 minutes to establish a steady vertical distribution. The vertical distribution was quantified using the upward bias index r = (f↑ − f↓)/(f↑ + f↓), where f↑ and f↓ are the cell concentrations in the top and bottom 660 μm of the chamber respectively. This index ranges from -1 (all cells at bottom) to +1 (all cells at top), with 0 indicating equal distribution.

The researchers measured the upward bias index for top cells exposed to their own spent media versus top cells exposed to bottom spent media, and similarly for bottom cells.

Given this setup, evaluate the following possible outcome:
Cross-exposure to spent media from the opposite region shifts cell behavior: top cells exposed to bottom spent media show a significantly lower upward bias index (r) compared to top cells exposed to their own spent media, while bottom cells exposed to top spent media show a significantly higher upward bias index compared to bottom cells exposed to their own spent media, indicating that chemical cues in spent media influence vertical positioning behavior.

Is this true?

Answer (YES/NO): NO